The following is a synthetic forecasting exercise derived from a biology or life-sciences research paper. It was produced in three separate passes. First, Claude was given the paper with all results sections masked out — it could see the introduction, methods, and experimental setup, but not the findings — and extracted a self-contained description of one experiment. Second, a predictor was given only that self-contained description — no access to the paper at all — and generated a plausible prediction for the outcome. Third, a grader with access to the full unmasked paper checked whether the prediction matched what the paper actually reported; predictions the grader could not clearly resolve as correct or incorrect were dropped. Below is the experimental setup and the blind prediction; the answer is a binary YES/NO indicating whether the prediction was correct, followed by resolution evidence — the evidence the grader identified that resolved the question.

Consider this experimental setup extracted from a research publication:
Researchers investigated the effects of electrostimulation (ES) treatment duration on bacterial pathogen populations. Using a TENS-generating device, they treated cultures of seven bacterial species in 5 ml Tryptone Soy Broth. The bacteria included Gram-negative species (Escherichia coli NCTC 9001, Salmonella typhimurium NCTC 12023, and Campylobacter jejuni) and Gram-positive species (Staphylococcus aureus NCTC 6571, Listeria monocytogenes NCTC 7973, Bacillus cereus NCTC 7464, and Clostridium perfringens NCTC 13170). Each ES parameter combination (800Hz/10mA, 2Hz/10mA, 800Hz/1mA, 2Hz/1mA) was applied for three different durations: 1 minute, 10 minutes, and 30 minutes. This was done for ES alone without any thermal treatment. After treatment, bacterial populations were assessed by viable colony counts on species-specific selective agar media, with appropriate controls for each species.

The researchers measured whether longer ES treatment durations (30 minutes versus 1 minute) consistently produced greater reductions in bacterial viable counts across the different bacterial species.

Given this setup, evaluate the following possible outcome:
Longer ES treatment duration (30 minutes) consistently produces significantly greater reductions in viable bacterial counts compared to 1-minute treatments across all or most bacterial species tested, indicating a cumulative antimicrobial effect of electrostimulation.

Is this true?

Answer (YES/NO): NO